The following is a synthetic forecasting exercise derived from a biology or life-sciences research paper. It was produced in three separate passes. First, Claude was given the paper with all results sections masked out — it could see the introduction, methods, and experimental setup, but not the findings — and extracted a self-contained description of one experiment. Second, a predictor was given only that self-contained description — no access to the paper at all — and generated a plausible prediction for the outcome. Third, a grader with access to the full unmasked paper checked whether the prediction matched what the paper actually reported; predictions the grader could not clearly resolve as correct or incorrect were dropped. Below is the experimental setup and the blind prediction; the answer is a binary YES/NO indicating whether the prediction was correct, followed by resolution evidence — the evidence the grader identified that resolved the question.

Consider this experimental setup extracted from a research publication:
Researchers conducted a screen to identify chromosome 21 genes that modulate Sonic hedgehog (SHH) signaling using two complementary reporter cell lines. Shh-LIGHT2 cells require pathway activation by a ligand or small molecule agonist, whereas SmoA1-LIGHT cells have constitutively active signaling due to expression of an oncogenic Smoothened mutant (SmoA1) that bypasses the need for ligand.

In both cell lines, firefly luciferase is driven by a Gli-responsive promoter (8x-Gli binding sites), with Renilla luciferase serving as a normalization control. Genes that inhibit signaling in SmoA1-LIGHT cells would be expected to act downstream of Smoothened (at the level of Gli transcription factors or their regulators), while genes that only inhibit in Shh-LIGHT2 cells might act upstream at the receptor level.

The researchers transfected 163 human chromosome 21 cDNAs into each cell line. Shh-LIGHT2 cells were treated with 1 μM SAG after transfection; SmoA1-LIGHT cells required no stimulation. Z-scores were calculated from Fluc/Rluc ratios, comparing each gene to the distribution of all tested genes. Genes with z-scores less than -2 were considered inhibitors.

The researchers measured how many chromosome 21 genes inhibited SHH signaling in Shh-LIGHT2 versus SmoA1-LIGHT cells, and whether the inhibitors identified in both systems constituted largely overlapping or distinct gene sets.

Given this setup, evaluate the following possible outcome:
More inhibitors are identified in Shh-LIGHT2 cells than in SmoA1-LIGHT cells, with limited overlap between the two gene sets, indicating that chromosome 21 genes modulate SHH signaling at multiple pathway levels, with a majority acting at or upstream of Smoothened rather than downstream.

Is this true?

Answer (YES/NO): NO